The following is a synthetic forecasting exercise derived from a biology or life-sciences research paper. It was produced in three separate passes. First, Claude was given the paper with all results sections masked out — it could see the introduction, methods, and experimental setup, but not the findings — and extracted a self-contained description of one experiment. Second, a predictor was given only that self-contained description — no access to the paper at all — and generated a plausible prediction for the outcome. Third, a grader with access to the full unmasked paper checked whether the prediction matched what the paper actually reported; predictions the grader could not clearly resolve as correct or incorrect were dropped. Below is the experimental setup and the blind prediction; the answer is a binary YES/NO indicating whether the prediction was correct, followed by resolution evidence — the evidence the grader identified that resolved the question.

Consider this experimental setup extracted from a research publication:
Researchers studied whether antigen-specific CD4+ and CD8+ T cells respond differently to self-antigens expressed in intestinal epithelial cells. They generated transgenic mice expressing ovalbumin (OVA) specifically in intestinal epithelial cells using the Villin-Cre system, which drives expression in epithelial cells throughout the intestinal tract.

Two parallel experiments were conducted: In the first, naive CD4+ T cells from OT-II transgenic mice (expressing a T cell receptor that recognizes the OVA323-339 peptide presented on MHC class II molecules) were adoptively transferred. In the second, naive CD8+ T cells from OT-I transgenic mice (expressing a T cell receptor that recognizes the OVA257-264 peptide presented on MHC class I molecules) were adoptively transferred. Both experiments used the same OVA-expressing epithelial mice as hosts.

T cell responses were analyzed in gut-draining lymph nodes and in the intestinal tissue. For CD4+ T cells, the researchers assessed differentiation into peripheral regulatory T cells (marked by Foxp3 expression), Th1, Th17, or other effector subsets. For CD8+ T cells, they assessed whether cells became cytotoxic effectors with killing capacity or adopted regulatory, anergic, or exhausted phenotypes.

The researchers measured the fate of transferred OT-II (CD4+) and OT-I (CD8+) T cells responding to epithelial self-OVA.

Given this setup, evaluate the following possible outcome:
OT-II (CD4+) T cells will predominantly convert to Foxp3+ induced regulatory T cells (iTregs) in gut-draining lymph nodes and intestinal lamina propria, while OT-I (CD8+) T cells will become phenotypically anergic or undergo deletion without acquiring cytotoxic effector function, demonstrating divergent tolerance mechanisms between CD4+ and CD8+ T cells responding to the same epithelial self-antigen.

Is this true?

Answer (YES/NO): NO